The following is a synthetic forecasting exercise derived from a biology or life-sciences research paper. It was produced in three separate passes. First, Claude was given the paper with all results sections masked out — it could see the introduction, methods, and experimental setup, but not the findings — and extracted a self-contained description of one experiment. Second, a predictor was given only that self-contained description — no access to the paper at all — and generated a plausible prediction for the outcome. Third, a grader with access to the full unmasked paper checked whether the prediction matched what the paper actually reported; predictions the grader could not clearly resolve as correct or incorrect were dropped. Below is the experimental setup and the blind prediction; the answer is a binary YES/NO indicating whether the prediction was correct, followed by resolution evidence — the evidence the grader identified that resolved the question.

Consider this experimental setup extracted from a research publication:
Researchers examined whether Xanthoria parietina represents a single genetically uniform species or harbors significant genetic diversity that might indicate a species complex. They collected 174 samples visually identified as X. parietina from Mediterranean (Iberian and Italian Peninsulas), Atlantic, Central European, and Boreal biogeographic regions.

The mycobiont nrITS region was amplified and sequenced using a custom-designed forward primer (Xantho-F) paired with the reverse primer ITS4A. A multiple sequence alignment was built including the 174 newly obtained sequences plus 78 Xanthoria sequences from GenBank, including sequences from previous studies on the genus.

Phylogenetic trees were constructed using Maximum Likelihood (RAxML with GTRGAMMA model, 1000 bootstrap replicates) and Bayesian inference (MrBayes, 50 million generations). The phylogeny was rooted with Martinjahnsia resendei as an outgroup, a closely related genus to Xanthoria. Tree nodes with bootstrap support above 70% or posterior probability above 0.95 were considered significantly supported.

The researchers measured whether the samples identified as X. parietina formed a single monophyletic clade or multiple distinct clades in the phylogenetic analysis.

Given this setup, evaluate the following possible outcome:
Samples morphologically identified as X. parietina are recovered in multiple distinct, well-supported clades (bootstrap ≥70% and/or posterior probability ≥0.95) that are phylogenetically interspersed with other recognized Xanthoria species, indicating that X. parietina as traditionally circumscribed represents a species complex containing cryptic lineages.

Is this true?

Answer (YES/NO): NO